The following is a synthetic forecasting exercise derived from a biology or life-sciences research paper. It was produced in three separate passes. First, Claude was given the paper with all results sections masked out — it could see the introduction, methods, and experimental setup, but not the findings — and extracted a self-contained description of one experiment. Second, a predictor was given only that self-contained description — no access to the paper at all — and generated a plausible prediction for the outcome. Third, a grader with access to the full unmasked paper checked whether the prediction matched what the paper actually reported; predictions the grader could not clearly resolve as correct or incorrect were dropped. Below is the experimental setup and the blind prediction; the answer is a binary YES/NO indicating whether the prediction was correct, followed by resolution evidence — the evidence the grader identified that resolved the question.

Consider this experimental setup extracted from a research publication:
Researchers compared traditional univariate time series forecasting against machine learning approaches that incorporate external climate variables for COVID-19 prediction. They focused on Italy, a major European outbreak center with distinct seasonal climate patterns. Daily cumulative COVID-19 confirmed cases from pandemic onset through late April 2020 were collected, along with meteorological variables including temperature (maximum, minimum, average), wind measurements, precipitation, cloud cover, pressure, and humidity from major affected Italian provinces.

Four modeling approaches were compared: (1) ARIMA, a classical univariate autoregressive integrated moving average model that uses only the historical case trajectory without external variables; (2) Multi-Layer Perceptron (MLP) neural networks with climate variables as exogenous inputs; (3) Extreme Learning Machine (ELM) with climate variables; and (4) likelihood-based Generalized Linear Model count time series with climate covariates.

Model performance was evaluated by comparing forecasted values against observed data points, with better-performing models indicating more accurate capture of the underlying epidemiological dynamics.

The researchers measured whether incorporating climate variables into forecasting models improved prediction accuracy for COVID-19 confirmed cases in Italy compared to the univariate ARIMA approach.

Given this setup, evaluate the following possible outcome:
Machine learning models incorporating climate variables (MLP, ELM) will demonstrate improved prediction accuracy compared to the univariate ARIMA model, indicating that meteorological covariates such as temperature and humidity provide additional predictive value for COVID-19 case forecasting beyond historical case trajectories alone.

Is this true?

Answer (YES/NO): NO